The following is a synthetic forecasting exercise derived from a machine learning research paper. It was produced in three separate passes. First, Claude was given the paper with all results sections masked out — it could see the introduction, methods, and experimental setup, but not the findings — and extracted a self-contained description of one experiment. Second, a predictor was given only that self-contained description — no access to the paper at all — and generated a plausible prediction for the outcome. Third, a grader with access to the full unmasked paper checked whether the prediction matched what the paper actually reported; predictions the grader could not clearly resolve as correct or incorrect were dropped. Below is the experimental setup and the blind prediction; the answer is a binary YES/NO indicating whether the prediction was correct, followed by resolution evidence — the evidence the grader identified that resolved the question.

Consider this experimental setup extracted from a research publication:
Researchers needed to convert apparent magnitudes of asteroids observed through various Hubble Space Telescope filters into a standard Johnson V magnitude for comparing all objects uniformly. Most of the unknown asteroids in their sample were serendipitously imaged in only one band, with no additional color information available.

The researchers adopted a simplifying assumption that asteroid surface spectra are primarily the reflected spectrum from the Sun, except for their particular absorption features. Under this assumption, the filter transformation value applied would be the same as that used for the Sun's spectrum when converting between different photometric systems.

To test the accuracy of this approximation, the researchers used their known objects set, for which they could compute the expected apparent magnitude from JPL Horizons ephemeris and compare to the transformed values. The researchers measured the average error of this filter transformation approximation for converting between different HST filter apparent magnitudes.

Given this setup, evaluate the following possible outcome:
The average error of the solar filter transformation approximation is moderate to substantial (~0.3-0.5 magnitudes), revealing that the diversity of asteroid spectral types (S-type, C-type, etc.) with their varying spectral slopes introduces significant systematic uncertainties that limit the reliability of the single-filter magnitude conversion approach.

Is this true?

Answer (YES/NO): NO